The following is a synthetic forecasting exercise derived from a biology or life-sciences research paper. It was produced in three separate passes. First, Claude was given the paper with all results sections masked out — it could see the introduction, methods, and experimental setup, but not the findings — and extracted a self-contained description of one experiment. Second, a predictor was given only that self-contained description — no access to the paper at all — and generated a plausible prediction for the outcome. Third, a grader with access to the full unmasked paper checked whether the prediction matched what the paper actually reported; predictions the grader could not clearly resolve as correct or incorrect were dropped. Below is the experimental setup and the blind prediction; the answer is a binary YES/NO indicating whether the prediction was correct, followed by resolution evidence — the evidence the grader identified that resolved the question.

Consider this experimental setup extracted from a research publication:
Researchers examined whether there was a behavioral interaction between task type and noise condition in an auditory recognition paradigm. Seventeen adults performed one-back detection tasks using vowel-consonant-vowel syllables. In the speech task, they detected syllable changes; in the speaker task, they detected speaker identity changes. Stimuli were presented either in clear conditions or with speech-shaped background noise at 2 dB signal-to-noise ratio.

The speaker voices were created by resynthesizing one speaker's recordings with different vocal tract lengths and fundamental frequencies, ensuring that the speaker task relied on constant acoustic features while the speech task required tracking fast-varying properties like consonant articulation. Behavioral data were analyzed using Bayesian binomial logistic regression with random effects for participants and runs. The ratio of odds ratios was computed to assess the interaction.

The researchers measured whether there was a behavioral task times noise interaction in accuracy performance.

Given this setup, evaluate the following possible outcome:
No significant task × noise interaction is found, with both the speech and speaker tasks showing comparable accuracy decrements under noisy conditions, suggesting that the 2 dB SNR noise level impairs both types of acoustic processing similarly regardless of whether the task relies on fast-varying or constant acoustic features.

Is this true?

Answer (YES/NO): NO